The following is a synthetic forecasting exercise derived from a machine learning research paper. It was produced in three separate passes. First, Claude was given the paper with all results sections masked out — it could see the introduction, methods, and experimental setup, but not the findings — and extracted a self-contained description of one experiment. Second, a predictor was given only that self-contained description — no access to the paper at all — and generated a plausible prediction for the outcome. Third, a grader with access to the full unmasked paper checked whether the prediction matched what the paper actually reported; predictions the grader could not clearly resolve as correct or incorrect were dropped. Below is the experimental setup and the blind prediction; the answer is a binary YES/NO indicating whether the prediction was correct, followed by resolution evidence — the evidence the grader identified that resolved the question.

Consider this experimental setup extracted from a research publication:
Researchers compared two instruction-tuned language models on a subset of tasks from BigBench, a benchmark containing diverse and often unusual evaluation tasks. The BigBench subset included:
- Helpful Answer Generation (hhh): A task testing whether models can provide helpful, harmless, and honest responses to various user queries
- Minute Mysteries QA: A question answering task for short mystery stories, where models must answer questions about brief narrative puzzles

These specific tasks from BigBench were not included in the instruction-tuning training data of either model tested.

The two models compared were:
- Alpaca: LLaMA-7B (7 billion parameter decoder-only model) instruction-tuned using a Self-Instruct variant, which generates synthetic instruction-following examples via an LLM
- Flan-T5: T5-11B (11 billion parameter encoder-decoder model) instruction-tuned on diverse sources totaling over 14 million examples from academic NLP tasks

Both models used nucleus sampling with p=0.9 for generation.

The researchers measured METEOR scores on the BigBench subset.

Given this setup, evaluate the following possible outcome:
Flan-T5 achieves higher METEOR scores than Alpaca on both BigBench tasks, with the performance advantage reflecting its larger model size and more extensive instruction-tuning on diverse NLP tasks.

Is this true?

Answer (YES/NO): NO